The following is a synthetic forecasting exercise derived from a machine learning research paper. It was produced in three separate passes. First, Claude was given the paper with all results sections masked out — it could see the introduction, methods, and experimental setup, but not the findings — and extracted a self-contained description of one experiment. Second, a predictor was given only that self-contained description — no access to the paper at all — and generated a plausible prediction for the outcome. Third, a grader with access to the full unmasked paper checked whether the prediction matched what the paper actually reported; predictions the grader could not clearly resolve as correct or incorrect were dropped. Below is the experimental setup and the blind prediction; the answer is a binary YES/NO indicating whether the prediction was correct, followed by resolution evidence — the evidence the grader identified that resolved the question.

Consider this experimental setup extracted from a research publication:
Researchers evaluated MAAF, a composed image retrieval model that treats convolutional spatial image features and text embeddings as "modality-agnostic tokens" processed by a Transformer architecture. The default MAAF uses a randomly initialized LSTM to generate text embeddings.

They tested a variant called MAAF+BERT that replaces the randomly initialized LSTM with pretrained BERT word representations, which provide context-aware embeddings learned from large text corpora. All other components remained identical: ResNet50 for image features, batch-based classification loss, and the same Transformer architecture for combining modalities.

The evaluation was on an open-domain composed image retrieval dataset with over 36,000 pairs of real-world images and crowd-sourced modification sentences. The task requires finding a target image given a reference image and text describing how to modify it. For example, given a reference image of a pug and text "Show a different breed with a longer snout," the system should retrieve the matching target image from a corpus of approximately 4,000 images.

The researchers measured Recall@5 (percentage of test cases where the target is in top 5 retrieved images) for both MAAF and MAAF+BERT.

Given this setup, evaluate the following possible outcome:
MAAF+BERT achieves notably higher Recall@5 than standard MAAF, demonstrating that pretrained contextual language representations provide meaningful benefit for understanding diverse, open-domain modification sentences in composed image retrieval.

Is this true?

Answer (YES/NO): NO